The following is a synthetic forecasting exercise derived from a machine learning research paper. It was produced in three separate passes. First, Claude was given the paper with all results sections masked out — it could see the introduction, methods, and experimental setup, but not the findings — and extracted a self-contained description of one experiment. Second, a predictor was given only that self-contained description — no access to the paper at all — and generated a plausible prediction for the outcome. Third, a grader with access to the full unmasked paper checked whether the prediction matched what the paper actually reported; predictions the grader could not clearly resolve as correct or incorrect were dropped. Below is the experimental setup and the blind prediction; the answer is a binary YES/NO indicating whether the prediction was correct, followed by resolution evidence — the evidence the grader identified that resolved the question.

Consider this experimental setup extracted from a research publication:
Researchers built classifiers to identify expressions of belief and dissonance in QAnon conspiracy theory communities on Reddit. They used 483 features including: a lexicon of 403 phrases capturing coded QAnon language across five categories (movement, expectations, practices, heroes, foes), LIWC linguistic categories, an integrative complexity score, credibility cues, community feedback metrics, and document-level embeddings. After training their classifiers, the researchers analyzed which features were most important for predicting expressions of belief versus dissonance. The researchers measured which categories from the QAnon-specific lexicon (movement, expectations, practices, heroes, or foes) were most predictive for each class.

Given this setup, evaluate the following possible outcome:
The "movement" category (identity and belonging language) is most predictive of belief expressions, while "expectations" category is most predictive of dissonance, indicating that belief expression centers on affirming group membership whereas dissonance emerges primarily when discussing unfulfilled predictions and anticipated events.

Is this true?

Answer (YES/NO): YES